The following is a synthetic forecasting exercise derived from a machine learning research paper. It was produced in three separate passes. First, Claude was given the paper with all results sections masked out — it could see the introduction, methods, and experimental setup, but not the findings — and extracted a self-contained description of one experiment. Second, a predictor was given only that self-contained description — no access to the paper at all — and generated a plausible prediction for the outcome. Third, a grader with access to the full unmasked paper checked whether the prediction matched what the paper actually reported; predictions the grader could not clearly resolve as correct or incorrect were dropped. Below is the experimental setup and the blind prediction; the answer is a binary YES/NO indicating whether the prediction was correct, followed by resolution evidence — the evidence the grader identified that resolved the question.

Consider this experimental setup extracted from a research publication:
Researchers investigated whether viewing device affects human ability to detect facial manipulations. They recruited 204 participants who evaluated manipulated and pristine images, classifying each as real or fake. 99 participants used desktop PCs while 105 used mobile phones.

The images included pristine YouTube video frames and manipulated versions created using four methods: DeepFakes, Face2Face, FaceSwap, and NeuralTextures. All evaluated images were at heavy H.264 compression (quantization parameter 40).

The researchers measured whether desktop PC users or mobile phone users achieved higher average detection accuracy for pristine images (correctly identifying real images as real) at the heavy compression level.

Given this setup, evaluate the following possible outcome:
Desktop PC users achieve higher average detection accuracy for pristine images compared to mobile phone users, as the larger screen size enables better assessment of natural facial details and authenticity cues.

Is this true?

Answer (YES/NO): YES